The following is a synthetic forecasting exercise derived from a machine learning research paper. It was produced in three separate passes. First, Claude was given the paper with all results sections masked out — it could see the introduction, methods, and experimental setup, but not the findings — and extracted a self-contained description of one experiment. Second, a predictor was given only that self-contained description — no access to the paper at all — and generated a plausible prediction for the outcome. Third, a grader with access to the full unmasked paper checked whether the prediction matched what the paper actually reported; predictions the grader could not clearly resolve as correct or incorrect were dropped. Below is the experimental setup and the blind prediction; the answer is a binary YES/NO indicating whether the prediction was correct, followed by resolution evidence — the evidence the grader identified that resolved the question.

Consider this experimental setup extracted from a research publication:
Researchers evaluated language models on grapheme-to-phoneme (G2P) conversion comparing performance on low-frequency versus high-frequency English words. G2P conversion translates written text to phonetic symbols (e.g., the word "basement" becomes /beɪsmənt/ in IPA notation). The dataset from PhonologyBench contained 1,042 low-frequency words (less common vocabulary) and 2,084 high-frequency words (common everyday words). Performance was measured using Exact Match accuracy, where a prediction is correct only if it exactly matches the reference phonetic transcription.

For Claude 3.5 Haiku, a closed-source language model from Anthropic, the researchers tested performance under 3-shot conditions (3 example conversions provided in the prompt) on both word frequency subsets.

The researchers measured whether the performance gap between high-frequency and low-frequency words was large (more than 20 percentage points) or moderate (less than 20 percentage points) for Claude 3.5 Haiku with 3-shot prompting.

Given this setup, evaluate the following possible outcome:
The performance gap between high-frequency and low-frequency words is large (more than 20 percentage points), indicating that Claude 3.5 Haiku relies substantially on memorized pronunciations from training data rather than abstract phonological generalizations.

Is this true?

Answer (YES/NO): YES